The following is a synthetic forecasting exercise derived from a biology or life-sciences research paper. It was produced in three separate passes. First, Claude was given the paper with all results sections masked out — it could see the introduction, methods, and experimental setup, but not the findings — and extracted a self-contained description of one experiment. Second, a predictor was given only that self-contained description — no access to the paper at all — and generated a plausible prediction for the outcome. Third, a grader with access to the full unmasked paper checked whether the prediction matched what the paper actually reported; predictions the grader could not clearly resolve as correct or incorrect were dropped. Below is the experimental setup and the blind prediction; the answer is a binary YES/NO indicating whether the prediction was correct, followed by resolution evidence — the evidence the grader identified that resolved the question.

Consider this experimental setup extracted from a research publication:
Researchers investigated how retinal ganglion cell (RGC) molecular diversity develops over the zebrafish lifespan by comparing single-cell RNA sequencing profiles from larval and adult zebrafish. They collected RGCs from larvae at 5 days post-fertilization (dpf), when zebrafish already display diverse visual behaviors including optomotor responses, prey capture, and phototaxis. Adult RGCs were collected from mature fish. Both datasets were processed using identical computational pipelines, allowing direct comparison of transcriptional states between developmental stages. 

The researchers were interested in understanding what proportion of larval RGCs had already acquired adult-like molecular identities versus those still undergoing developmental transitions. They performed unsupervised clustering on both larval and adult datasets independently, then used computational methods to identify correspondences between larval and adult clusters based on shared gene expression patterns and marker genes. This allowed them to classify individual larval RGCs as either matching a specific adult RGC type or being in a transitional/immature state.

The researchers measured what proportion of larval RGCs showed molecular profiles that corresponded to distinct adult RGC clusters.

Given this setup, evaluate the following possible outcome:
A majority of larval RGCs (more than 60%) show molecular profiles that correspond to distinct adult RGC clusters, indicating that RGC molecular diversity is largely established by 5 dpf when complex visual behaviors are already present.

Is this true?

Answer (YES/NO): YES